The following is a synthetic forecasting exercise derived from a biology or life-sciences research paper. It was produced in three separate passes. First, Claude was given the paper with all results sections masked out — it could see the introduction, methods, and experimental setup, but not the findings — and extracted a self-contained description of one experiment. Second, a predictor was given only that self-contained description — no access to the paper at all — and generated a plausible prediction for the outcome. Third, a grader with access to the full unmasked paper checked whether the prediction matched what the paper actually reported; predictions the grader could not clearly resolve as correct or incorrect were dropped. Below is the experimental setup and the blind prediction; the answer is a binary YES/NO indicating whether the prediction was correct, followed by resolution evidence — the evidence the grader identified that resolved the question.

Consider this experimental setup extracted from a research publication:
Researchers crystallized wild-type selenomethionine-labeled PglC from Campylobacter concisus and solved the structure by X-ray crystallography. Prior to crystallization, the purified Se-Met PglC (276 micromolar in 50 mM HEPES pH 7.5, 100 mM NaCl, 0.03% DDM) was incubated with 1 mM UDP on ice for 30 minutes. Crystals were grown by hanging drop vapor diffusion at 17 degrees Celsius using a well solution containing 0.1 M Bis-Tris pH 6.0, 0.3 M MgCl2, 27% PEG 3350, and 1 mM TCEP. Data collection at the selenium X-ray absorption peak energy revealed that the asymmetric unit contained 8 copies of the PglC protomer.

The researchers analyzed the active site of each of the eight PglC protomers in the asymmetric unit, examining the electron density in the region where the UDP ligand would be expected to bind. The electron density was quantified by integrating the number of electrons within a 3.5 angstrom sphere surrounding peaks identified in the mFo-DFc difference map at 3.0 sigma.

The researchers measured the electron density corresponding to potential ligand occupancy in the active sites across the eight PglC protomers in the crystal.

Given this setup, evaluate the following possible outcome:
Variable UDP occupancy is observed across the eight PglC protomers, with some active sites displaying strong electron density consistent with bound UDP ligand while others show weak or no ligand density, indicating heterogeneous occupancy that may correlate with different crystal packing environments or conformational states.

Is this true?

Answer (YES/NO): YES